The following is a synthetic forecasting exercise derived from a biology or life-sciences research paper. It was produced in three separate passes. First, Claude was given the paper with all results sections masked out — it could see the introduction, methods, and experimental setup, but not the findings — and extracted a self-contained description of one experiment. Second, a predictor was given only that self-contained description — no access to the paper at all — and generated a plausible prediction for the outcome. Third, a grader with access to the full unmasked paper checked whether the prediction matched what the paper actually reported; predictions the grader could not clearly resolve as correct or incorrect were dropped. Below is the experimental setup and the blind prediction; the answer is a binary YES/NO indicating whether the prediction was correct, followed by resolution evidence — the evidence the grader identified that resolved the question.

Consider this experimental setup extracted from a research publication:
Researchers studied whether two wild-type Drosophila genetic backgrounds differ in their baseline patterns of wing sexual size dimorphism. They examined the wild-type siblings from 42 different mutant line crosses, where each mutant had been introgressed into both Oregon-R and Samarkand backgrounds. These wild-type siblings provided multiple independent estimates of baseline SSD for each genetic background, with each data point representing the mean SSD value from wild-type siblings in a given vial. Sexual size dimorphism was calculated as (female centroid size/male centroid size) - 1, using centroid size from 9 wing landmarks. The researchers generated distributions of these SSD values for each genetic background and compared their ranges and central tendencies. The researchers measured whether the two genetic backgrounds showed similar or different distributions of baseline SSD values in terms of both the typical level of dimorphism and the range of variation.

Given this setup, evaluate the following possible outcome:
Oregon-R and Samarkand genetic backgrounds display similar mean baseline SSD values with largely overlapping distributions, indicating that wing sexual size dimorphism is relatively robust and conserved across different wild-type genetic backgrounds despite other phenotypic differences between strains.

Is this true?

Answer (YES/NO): NO